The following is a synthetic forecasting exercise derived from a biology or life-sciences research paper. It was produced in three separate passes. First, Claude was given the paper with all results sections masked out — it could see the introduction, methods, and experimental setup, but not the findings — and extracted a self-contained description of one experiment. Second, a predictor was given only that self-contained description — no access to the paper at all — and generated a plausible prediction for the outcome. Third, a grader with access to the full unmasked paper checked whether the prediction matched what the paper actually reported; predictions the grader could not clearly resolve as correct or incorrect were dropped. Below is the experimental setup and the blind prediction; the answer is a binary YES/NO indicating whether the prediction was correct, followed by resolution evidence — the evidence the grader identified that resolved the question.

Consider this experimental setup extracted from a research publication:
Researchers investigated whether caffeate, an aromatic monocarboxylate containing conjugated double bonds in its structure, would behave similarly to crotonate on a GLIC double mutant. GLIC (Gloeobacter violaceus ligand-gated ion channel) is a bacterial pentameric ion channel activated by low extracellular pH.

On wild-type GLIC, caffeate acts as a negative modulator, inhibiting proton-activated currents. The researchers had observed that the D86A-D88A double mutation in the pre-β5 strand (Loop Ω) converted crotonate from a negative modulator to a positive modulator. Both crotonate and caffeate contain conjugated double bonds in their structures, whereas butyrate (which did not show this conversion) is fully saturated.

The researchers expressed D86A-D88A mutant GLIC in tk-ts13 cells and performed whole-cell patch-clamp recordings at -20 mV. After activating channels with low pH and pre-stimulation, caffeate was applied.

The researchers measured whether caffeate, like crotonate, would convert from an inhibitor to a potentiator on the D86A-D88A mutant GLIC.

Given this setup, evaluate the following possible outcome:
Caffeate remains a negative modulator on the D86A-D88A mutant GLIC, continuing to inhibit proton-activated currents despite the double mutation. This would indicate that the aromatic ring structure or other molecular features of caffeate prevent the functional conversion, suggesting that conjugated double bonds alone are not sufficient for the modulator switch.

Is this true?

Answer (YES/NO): NO